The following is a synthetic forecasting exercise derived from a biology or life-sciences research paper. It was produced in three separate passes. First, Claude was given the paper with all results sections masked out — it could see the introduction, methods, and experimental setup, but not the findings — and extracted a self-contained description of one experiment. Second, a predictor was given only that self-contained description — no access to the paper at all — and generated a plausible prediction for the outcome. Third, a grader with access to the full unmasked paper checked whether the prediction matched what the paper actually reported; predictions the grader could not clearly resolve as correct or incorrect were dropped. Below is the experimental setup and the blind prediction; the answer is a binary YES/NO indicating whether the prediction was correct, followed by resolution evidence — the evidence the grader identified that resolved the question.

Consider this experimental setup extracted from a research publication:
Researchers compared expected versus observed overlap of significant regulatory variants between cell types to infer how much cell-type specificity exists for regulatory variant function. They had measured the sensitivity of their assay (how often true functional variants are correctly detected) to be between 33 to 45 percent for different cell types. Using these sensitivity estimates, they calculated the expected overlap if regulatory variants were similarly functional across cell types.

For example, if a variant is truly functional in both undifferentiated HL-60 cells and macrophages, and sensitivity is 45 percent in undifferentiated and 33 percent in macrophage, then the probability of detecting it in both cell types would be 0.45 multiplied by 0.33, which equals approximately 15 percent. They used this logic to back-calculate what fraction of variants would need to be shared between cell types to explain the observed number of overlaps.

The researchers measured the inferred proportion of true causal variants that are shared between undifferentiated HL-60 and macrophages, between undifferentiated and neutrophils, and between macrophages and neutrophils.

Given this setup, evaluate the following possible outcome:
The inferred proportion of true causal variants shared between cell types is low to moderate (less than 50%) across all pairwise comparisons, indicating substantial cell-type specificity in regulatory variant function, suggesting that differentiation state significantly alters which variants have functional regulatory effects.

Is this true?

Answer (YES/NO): NO